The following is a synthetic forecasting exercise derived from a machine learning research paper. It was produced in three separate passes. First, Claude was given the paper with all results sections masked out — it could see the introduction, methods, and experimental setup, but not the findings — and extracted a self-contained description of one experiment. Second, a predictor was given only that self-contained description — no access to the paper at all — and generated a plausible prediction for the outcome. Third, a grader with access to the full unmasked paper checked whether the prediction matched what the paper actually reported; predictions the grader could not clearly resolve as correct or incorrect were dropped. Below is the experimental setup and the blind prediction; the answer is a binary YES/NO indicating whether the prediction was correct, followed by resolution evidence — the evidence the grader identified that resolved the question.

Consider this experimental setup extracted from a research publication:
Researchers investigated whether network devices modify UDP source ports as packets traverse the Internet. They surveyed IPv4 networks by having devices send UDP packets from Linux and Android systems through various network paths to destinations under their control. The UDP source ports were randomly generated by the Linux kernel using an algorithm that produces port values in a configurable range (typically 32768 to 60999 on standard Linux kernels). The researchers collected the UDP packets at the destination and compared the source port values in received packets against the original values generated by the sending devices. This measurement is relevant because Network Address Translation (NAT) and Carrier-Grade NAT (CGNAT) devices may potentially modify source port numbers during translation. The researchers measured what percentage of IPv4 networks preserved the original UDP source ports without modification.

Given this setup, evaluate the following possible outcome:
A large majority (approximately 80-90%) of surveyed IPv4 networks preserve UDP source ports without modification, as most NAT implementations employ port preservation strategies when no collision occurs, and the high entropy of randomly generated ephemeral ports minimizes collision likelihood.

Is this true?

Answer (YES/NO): NO